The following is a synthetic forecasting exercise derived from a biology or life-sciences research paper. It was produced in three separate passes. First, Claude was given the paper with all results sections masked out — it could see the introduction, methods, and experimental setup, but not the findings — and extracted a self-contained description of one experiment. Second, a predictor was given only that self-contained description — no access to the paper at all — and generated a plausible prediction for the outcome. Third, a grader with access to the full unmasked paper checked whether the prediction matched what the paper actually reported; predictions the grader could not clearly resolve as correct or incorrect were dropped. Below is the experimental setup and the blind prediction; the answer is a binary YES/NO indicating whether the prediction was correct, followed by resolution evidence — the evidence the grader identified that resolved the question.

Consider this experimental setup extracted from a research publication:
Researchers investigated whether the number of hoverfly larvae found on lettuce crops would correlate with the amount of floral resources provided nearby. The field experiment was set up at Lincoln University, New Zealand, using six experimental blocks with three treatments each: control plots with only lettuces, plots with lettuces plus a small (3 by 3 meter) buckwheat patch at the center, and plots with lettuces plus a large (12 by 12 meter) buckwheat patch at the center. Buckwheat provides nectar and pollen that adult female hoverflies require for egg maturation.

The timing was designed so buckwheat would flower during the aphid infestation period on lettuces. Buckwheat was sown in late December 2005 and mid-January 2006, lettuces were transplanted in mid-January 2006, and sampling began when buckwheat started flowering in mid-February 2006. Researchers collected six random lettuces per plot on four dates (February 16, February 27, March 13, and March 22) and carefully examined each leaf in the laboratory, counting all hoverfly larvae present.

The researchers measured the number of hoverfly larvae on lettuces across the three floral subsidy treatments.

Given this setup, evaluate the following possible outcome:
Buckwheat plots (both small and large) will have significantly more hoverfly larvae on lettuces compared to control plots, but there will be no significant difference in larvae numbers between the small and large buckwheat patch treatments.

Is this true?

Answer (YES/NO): NO